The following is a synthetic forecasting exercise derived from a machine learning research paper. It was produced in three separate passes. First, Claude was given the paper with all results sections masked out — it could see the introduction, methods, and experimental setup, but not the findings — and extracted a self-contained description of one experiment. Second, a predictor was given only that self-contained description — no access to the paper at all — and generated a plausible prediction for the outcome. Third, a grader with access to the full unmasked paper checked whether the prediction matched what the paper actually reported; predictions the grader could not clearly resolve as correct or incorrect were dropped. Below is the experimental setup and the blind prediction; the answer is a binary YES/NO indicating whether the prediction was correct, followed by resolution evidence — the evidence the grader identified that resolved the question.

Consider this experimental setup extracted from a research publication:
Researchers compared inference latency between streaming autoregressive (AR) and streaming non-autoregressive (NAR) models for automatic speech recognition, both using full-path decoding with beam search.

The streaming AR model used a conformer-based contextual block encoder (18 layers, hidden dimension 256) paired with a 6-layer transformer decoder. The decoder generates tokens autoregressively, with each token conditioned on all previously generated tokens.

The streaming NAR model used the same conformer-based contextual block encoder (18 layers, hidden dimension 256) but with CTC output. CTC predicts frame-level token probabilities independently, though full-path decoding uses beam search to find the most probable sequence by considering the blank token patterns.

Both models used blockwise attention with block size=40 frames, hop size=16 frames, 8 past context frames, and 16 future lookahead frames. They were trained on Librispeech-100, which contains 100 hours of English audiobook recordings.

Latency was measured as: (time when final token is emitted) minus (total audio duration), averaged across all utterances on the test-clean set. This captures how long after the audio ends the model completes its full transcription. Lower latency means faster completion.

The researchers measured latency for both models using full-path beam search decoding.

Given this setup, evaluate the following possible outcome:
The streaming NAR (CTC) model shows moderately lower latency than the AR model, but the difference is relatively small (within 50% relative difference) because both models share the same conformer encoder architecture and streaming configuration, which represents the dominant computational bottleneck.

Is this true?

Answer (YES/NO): NO